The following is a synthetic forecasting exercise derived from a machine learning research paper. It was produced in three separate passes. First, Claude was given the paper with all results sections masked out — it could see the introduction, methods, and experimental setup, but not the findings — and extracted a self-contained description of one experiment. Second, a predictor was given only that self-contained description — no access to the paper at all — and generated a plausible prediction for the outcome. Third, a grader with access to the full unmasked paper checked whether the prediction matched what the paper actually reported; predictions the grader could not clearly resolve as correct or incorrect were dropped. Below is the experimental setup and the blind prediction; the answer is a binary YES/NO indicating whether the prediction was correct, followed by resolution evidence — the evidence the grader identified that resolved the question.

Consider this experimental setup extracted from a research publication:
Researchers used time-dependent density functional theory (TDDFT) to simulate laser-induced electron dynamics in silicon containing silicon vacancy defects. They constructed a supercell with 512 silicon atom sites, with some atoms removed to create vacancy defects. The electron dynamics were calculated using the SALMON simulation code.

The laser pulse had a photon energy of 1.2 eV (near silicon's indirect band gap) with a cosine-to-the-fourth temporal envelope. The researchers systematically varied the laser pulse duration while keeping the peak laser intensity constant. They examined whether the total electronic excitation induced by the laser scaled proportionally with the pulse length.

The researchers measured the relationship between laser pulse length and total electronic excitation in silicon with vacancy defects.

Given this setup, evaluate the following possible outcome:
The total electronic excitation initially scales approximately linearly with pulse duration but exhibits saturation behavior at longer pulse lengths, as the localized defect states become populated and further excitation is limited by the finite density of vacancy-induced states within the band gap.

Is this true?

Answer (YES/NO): YES